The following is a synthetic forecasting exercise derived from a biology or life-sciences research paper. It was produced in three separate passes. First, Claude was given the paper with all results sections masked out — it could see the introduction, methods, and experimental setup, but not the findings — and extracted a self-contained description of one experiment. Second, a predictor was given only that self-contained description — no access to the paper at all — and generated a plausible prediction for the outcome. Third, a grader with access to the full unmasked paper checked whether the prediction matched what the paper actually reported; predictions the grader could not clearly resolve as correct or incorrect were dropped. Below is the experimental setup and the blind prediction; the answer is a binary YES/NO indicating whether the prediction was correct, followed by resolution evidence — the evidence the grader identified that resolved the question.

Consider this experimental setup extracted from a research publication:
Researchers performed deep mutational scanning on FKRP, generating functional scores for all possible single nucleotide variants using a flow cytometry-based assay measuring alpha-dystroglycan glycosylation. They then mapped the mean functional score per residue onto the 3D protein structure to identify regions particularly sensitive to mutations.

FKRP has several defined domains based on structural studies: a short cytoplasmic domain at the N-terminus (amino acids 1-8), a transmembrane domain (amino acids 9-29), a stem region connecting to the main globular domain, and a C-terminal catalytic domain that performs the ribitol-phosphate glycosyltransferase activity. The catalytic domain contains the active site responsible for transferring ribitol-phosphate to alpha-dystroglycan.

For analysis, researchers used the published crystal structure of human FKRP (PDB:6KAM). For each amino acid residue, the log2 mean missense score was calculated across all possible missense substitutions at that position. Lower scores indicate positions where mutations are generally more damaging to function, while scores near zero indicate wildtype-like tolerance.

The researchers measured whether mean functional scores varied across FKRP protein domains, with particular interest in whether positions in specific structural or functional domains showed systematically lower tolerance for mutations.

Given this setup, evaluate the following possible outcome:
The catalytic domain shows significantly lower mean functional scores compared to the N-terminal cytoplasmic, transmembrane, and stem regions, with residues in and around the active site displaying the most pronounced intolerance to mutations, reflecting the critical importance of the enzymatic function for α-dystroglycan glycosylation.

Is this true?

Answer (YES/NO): YES